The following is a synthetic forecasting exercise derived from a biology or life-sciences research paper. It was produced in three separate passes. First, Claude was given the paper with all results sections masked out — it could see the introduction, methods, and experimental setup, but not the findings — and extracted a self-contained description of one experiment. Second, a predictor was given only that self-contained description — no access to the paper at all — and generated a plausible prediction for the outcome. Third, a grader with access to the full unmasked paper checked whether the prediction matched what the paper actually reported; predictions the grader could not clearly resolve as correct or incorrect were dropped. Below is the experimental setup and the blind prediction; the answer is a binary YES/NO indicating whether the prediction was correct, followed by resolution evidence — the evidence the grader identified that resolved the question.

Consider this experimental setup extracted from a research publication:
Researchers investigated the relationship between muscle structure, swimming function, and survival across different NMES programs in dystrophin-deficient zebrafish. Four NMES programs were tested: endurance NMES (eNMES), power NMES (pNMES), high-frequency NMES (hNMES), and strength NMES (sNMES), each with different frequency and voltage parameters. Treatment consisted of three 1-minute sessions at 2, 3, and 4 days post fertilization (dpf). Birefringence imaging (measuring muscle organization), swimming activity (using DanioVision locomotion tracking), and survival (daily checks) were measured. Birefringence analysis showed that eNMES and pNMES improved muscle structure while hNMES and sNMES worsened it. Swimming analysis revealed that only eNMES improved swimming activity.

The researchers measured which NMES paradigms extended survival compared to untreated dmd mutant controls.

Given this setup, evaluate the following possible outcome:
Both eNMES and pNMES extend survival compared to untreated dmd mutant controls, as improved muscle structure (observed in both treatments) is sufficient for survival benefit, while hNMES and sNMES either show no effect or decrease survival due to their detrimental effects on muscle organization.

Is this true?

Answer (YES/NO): NO